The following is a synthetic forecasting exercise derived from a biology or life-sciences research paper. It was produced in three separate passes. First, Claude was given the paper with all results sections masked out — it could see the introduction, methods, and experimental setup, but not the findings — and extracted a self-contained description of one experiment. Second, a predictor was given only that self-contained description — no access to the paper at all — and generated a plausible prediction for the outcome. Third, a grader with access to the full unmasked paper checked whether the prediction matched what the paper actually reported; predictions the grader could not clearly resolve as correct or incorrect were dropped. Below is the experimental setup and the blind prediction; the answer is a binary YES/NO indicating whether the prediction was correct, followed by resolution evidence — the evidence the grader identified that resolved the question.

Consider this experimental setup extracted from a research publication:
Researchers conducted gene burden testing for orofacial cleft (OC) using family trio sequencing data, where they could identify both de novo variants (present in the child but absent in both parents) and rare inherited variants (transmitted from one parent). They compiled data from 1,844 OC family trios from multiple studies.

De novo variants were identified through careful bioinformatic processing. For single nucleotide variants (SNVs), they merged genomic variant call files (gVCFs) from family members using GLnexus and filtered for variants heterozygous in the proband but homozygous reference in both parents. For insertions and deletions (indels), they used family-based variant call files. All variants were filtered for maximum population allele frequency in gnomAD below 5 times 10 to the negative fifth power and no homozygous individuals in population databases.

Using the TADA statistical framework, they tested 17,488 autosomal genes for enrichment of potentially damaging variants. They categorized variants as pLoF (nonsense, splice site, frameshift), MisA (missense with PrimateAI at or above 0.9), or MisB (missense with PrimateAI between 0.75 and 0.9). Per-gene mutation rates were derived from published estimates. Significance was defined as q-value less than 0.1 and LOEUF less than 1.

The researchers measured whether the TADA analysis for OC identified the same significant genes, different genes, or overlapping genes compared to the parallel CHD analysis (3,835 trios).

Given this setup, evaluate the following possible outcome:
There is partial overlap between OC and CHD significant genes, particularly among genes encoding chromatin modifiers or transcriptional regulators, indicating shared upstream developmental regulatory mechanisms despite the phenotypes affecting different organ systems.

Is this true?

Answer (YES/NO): NO